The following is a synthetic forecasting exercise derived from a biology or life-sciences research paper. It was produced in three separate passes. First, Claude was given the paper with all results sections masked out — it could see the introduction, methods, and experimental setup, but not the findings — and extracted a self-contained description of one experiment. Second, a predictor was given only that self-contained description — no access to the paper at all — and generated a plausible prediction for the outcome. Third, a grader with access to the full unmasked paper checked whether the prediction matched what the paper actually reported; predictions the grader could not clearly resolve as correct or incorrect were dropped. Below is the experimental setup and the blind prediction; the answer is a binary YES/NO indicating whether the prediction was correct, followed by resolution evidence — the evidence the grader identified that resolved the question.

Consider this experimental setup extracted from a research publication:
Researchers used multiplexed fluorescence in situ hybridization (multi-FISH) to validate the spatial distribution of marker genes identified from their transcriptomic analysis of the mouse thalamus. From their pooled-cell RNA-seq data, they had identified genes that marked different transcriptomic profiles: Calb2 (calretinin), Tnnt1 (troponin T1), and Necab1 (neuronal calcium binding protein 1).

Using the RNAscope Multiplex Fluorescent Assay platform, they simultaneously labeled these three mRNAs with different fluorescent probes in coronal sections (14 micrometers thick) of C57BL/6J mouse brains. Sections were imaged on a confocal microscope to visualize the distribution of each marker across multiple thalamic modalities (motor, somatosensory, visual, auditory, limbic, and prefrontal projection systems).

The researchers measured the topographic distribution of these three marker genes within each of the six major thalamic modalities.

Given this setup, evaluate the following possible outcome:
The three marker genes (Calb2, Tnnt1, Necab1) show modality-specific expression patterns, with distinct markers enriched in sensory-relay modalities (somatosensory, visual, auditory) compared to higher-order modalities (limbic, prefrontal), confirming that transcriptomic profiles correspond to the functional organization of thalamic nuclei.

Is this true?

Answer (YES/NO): NO